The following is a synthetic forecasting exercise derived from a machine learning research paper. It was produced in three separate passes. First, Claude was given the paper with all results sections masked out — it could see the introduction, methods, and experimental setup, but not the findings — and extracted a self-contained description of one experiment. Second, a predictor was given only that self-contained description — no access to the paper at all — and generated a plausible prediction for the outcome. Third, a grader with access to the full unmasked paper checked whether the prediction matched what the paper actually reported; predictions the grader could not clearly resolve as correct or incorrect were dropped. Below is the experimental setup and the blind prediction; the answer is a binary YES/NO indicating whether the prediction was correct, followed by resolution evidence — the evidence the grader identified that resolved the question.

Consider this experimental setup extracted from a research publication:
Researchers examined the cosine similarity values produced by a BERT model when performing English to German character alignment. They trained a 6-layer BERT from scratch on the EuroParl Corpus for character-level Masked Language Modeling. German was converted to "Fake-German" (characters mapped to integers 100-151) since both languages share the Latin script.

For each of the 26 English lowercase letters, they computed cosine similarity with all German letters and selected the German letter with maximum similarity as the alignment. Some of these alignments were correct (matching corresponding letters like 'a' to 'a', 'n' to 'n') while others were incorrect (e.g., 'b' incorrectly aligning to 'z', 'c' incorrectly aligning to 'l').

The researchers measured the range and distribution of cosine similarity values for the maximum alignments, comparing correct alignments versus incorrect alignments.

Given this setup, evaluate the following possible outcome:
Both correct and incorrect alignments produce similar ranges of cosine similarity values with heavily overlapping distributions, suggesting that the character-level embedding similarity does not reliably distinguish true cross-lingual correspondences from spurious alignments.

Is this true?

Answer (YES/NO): YES